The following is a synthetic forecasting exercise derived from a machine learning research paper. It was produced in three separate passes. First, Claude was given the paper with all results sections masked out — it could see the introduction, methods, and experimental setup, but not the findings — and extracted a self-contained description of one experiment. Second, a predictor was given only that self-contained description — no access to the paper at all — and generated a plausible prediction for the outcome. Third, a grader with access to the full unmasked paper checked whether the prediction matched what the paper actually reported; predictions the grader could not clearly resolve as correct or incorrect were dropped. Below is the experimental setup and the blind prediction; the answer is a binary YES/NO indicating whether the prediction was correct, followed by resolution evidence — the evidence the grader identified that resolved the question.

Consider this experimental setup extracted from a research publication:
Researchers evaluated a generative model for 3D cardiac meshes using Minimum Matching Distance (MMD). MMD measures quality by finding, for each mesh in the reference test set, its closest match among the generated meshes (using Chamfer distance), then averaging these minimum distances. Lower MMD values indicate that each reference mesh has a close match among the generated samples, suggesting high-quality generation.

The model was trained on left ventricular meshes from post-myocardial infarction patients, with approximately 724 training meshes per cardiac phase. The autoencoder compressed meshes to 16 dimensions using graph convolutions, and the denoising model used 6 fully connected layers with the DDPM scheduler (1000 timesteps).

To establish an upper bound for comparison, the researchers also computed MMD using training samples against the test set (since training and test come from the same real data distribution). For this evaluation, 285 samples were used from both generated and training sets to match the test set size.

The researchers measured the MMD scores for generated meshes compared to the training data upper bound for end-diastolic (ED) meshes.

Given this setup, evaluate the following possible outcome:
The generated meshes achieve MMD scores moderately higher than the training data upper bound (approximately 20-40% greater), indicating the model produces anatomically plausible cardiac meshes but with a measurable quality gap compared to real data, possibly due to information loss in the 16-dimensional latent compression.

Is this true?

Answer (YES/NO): NO